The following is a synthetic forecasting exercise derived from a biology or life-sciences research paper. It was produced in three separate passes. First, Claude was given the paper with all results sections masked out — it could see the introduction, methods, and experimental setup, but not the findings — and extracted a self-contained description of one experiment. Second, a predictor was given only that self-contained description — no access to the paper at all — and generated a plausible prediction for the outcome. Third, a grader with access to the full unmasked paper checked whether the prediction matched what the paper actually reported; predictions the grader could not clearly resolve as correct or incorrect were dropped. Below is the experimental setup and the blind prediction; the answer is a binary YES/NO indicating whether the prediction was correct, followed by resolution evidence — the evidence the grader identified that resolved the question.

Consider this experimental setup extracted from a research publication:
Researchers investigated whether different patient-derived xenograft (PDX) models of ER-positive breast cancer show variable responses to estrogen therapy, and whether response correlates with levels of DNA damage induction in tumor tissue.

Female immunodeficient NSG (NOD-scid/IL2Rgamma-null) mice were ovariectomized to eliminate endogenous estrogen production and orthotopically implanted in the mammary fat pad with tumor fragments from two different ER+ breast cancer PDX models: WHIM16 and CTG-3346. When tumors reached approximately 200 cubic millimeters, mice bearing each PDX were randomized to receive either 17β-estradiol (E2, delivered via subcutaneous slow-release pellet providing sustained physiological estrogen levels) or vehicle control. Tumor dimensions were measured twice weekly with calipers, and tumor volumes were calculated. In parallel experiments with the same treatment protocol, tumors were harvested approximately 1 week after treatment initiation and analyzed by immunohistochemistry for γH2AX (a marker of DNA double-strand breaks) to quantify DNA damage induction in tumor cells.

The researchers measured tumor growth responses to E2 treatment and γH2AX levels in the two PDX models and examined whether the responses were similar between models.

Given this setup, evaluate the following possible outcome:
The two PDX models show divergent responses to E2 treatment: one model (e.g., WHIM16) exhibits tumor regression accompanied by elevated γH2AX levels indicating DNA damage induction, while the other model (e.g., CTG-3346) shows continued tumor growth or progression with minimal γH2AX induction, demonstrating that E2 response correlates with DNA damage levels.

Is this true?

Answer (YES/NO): NO